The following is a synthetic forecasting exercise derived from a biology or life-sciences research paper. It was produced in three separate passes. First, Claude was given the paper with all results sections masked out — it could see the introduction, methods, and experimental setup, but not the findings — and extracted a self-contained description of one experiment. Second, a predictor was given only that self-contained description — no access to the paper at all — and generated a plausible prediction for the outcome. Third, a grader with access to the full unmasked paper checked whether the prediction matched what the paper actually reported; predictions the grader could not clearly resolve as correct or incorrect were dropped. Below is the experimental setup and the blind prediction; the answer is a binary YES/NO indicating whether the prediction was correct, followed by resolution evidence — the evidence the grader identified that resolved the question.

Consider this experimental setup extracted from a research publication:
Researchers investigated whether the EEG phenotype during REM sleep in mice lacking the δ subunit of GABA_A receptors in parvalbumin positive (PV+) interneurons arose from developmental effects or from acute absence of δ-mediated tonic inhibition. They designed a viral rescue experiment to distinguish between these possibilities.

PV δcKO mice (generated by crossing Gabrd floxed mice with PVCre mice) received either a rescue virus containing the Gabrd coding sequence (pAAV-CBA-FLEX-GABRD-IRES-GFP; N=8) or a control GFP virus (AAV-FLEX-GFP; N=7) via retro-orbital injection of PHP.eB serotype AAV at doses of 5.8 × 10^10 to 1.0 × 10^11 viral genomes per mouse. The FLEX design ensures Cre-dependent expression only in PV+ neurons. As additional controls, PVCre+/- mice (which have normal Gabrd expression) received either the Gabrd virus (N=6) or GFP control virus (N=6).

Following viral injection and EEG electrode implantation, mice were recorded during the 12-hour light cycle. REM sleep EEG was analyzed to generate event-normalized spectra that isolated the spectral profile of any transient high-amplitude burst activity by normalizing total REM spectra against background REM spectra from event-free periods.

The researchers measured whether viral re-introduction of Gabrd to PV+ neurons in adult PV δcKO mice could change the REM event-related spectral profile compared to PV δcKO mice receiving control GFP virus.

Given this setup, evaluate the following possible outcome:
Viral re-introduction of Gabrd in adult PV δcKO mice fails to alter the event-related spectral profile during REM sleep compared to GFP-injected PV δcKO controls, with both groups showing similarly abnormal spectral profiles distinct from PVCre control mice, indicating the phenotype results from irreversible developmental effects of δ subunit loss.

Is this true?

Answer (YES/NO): NO